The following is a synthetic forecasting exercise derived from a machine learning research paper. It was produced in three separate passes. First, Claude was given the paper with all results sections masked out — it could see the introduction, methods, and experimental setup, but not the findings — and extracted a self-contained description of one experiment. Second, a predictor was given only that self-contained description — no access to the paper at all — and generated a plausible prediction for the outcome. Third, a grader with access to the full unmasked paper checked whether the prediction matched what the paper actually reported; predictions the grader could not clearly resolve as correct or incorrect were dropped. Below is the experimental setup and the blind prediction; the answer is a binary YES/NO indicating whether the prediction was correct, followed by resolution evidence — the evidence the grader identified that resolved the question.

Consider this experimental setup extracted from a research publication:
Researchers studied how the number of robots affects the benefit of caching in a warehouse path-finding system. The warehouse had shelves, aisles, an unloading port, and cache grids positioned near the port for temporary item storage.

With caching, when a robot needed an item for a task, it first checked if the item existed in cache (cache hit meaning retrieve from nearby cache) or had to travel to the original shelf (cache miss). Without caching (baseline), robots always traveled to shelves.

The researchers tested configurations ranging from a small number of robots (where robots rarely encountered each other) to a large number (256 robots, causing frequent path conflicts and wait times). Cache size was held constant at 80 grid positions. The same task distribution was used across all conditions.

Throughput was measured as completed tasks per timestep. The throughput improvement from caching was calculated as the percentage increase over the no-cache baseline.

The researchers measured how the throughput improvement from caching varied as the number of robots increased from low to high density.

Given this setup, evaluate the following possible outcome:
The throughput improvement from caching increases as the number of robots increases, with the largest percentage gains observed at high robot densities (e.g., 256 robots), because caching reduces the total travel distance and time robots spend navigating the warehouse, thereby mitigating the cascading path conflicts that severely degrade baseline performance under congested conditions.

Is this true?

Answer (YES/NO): NO